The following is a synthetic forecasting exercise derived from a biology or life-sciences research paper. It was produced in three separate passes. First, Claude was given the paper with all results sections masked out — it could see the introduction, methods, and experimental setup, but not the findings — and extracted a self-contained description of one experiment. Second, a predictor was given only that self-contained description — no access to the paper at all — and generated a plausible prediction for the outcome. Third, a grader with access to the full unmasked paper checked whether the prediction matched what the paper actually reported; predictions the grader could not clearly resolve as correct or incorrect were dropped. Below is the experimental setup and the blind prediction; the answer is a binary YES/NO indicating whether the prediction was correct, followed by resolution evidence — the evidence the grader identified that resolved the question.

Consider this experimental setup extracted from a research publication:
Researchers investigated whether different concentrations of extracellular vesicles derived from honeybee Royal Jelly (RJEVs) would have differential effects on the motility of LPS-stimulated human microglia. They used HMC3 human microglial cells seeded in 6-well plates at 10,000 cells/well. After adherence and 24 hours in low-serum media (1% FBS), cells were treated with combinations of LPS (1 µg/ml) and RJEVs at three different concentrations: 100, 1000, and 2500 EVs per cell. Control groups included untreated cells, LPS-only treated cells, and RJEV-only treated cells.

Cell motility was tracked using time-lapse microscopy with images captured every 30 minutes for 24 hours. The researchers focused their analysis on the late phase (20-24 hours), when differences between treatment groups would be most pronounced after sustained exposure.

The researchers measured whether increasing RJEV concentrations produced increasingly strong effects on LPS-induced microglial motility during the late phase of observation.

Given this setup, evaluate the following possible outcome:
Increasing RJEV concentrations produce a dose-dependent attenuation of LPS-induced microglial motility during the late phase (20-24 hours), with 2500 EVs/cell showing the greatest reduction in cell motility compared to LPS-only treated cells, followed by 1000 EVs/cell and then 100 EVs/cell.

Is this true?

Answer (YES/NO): NO